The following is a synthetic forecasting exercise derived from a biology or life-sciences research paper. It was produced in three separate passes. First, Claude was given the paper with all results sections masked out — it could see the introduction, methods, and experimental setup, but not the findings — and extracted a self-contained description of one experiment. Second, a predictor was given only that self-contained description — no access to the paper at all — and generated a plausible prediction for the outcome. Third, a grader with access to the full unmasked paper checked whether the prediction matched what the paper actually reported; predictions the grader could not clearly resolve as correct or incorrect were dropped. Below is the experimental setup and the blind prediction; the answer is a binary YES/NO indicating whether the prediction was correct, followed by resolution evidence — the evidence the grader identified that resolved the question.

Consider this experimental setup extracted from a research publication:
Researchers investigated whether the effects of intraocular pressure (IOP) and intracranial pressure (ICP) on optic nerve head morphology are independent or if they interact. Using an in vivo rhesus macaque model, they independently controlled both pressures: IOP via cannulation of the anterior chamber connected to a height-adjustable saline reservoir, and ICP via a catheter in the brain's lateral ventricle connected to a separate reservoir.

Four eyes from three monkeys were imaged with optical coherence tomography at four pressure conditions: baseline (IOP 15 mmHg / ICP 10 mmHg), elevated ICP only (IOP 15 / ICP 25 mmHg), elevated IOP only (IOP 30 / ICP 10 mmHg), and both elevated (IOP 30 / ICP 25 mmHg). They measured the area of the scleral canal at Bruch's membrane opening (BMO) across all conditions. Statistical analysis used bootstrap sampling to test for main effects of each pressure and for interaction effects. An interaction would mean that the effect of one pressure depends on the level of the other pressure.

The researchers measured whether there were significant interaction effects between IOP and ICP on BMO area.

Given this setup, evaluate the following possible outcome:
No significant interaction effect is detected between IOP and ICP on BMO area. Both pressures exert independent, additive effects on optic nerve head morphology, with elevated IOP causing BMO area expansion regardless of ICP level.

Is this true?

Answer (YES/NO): NO